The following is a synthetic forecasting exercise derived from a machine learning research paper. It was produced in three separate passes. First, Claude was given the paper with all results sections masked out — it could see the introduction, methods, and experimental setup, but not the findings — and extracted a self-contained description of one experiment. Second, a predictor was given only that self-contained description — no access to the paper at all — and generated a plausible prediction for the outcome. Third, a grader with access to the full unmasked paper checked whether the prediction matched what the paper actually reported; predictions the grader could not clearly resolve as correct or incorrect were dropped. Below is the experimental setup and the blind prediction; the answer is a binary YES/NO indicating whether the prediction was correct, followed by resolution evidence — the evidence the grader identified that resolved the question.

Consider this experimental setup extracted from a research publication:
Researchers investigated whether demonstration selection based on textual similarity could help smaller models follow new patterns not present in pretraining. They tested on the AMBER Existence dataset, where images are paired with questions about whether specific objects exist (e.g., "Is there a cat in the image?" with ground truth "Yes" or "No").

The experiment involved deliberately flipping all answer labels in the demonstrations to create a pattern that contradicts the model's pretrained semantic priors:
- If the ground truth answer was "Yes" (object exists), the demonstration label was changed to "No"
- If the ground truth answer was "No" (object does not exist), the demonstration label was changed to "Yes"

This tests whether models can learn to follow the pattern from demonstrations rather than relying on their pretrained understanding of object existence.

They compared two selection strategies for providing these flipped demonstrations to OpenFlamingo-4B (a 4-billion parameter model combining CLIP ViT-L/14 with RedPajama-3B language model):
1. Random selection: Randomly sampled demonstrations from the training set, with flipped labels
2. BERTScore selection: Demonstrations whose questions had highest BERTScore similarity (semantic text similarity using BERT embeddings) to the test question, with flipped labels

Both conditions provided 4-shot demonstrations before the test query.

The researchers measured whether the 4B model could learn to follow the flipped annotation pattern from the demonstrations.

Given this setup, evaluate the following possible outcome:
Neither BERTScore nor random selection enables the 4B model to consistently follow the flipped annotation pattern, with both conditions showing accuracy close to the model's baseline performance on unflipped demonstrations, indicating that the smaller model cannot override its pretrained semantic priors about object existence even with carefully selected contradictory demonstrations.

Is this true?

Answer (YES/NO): NO